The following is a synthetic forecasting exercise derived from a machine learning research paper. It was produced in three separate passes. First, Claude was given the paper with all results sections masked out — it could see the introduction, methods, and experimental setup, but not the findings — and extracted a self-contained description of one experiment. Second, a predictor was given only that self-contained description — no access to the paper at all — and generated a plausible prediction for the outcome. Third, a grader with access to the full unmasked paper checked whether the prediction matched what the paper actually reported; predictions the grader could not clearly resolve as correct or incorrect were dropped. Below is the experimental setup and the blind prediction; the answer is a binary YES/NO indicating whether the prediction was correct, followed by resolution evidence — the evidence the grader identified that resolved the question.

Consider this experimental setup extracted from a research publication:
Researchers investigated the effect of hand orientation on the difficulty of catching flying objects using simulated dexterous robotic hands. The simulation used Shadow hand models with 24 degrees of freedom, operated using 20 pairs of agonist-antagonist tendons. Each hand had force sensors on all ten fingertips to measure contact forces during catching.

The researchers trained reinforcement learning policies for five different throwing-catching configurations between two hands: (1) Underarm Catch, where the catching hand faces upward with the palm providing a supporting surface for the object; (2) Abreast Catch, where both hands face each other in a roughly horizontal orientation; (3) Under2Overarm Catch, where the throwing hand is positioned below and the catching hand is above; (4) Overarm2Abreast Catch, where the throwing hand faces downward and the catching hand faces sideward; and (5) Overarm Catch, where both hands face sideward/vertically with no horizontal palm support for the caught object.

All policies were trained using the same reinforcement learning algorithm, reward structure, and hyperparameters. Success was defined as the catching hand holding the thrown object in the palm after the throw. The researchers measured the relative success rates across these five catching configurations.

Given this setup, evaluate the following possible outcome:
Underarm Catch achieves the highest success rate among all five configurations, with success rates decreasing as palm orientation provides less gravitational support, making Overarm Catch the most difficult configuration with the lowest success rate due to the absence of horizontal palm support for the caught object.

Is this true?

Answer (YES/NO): YES